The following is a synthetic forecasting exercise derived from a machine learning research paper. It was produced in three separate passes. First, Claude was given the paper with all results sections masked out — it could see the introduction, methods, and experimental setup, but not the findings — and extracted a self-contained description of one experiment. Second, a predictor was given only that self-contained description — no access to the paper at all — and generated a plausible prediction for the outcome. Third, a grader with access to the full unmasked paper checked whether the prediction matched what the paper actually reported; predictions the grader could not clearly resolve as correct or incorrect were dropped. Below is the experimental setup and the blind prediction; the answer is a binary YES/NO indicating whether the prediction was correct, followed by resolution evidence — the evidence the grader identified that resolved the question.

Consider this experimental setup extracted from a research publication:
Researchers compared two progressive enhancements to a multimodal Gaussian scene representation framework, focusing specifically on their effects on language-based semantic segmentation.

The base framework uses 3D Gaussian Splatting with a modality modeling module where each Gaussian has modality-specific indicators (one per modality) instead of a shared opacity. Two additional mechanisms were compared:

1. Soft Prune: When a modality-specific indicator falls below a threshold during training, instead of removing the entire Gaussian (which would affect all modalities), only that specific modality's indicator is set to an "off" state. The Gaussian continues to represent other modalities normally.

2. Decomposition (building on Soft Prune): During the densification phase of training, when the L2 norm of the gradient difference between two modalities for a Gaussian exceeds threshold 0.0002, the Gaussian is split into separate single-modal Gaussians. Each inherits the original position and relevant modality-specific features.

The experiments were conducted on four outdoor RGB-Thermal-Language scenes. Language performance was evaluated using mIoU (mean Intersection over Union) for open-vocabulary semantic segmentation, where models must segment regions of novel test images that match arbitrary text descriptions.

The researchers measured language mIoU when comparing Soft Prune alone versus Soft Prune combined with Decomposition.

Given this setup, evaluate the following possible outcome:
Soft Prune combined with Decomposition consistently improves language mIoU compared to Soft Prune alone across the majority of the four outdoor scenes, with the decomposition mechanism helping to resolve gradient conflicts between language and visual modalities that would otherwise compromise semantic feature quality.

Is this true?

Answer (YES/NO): YES